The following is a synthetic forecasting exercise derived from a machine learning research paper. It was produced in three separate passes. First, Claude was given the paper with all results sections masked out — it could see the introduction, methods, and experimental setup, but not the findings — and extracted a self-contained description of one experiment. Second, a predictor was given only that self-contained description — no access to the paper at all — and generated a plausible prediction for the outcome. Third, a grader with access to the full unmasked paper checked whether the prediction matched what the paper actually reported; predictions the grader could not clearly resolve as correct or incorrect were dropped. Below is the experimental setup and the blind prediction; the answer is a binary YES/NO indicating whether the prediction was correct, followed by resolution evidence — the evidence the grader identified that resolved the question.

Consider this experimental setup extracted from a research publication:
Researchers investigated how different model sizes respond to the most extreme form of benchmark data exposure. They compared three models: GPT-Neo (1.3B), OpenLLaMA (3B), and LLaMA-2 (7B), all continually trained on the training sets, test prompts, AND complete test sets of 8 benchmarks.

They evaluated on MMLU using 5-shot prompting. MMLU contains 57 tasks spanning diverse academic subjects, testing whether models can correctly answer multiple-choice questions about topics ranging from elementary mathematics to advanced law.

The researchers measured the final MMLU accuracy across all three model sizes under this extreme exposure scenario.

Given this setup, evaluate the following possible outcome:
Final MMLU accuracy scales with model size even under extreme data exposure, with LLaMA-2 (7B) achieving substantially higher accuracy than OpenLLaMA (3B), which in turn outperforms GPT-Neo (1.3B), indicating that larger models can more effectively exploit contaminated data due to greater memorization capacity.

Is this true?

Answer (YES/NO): YES